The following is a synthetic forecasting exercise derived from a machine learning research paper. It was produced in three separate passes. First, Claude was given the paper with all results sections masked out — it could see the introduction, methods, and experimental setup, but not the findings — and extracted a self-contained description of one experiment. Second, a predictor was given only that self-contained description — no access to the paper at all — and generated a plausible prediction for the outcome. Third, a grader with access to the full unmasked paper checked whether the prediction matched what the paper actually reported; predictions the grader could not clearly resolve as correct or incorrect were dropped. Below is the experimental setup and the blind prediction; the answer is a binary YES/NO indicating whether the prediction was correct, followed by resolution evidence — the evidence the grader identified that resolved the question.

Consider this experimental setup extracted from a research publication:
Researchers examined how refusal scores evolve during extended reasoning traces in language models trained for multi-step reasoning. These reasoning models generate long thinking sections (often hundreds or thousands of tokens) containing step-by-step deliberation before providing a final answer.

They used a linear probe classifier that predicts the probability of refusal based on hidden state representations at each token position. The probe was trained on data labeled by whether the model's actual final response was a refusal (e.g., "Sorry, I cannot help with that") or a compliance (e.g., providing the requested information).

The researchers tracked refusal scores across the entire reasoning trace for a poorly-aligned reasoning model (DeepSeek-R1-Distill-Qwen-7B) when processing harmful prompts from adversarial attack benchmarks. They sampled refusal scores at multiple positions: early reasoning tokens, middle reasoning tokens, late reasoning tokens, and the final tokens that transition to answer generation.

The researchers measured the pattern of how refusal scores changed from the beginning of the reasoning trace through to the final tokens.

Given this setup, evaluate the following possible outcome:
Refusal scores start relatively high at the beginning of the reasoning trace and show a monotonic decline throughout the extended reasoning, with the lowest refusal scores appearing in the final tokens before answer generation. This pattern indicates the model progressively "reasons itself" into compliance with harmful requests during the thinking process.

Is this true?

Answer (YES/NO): NO